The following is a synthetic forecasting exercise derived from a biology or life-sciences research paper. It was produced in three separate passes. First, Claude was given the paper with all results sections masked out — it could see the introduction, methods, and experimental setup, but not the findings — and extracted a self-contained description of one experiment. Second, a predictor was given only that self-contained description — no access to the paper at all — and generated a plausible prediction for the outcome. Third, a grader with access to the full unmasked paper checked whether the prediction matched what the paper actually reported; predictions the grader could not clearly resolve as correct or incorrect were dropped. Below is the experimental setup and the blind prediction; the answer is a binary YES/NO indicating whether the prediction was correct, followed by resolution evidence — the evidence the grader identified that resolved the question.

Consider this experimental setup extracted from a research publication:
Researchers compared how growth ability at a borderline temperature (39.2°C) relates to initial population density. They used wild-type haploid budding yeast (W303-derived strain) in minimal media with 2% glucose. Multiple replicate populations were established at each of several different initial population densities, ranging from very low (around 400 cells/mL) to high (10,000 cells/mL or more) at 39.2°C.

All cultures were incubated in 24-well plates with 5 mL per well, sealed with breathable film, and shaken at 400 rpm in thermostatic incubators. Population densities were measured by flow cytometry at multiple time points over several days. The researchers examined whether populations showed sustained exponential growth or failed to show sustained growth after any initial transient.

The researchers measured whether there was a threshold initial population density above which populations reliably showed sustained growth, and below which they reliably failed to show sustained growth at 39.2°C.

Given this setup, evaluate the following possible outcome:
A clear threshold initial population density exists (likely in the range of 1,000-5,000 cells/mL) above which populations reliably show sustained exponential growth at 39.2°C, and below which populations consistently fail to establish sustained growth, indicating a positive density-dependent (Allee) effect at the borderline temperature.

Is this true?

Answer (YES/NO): NO